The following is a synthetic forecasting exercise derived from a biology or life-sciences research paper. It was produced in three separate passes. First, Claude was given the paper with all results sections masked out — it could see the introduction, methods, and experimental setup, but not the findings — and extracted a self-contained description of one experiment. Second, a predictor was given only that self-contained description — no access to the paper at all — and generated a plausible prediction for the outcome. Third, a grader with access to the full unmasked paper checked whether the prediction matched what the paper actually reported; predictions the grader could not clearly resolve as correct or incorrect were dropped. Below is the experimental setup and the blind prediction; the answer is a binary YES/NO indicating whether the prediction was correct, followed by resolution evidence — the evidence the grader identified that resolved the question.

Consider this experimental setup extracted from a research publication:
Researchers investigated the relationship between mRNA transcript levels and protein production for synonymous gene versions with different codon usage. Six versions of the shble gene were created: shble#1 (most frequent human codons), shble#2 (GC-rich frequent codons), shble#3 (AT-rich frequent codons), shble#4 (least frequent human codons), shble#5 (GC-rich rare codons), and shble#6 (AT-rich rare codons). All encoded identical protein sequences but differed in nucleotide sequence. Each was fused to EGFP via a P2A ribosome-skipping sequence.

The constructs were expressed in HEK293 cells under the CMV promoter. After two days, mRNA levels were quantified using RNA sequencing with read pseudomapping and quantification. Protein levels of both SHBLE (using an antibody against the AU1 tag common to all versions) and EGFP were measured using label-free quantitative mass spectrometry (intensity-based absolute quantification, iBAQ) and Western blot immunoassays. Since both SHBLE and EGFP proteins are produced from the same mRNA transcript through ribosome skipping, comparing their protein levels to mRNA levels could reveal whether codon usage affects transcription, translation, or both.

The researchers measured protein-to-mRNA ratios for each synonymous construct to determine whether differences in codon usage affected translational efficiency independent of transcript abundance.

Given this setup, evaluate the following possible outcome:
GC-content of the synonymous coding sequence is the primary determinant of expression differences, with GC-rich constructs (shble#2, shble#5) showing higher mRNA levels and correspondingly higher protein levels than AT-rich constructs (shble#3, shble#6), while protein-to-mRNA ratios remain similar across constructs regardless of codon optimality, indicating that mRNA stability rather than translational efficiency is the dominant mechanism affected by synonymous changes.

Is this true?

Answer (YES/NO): NO